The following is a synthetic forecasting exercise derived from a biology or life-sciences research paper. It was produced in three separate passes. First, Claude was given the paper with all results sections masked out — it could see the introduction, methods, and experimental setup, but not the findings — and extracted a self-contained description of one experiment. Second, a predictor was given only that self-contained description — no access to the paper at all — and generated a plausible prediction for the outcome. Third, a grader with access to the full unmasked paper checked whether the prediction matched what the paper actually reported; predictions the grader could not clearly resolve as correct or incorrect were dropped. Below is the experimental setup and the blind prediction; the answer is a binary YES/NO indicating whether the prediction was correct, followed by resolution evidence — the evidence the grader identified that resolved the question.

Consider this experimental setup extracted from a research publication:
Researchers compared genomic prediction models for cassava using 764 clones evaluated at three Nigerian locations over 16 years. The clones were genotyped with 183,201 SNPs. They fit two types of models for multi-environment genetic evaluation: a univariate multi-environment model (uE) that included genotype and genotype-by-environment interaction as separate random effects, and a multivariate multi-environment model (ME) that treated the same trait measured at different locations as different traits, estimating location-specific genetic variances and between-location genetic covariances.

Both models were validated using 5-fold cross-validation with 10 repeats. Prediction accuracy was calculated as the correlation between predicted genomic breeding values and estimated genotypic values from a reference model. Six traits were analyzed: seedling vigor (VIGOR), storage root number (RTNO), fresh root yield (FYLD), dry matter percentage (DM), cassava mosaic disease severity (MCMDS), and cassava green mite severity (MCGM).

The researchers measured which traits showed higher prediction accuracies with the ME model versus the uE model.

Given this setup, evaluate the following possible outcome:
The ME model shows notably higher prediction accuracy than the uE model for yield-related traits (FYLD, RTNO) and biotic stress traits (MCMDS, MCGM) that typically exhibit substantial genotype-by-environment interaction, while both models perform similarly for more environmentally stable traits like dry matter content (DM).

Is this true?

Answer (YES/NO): NO